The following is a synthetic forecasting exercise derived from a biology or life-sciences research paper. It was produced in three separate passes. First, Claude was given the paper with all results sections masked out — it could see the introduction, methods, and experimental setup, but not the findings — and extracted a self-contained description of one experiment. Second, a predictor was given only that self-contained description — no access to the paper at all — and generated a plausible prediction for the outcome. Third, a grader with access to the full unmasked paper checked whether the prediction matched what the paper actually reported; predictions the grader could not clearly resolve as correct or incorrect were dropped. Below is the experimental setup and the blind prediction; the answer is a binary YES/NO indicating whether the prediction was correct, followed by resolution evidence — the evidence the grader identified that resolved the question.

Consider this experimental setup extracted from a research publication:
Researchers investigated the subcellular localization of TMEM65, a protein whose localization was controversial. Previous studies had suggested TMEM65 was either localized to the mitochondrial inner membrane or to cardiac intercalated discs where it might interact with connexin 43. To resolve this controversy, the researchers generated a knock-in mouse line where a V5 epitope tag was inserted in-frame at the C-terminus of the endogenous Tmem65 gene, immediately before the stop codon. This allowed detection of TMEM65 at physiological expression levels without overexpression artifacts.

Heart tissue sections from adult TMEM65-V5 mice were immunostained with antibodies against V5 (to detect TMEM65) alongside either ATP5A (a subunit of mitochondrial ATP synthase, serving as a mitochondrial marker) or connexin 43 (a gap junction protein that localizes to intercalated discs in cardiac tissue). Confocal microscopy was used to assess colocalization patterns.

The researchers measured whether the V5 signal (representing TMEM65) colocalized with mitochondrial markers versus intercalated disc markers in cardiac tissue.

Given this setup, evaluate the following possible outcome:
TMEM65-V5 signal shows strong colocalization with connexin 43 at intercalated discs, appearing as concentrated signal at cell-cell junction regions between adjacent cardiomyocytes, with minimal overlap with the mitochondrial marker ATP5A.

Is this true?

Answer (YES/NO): NO